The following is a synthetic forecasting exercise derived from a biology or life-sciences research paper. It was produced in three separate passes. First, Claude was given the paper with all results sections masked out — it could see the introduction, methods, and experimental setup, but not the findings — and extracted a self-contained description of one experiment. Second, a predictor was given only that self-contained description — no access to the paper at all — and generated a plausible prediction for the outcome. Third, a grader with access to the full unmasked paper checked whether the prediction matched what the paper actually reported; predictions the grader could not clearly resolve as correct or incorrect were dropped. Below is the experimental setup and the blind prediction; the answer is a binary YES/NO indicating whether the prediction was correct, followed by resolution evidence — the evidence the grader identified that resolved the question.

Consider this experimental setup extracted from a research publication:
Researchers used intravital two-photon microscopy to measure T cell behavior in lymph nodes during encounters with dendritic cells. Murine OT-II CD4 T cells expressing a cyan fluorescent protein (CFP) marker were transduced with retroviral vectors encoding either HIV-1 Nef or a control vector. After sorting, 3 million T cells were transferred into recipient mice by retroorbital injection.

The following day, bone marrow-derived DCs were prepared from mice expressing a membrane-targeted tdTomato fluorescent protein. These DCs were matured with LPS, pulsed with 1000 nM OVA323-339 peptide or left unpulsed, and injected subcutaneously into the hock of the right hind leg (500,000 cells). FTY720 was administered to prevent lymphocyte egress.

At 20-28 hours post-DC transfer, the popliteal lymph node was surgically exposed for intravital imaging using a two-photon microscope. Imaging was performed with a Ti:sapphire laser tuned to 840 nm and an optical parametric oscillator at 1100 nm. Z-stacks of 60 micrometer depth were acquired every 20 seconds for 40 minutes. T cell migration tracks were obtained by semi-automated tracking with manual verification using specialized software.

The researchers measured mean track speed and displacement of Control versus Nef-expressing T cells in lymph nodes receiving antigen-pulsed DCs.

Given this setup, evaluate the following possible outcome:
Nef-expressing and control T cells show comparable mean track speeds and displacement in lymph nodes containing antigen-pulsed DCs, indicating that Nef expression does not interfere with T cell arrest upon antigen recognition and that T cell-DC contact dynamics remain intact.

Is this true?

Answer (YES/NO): NO